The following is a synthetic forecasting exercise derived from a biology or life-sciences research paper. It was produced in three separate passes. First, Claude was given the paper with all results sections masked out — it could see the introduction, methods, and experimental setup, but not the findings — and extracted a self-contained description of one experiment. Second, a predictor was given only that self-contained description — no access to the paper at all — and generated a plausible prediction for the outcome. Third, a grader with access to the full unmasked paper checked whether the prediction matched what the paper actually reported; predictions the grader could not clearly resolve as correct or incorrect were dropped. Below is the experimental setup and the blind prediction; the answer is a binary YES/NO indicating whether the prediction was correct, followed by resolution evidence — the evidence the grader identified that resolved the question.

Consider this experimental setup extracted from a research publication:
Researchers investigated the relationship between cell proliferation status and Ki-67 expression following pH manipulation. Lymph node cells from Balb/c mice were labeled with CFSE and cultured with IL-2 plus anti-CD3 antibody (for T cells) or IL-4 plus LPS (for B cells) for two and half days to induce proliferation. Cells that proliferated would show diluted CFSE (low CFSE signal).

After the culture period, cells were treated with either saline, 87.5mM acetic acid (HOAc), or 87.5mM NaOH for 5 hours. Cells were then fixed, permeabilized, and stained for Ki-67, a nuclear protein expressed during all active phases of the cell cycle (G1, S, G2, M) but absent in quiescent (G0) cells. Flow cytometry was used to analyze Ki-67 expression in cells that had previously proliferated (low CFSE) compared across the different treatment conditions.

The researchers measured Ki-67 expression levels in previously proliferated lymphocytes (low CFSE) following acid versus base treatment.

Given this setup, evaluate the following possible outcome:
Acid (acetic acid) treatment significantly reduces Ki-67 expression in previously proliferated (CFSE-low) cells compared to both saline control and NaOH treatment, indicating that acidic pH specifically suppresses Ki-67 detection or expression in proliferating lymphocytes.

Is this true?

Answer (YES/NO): YES